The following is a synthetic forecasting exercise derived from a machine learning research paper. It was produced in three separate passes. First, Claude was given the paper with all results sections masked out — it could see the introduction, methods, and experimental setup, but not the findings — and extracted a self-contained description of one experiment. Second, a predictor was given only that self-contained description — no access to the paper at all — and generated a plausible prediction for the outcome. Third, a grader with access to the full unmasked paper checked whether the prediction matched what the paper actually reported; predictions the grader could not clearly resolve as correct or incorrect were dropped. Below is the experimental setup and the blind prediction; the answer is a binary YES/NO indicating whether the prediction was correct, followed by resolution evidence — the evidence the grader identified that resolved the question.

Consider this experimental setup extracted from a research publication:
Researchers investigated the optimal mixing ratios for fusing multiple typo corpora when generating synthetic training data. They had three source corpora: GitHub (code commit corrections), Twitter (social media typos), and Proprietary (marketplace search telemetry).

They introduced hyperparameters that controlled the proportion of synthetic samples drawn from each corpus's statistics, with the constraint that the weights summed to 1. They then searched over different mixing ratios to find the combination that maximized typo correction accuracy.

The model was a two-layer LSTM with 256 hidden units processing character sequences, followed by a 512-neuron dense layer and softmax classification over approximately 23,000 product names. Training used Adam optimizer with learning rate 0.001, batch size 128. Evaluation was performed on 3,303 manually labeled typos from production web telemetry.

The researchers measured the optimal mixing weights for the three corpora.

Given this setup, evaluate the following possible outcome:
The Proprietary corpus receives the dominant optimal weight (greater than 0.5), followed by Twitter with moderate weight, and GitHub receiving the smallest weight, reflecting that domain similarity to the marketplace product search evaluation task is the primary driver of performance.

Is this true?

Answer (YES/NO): NO